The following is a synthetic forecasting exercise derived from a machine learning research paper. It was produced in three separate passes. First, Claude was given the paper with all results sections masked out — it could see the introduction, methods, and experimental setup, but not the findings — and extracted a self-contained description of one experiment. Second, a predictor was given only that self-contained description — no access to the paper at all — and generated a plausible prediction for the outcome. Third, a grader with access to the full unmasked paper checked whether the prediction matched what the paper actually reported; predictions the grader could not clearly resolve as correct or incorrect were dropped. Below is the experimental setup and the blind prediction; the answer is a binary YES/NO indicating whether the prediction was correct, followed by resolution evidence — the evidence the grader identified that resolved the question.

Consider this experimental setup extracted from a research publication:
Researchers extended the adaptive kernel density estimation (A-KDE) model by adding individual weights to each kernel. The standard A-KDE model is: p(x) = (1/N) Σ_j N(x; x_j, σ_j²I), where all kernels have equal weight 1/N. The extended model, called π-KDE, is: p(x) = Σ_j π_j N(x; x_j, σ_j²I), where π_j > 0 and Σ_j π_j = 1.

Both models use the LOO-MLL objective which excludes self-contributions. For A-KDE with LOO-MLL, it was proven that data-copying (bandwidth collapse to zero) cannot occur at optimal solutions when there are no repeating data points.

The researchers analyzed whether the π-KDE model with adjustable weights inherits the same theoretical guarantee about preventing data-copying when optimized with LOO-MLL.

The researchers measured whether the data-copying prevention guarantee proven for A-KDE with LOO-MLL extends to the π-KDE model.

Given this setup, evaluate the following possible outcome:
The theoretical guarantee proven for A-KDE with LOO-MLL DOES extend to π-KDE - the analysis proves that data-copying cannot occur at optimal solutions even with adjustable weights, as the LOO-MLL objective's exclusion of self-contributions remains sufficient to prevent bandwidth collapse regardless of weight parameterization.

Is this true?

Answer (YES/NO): YES